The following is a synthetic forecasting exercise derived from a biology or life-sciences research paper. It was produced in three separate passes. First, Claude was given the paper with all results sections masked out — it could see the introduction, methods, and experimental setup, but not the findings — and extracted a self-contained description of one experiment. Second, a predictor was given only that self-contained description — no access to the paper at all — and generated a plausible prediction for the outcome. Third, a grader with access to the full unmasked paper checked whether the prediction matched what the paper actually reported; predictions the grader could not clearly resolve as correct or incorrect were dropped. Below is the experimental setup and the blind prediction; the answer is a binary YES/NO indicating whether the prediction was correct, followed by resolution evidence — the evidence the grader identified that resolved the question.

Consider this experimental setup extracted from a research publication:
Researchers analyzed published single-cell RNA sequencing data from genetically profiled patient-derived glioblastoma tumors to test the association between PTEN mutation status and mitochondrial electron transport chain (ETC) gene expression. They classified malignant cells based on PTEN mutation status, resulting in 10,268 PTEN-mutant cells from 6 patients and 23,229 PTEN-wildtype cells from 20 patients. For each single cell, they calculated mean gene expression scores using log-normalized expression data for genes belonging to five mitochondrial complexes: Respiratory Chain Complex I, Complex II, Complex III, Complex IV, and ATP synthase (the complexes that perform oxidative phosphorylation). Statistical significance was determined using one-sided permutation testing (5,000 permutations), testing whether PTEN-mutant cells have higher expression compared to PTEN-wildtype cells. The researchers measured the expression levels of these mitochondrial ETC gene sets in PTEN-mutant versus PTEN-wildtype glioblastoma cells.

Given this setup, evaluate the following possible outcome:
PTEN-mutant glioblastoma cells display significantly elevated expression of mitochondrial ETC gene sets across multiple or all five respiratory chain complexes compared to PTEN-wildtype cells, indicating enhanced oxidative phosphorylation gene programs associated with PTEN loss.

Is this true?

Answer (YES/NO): YES